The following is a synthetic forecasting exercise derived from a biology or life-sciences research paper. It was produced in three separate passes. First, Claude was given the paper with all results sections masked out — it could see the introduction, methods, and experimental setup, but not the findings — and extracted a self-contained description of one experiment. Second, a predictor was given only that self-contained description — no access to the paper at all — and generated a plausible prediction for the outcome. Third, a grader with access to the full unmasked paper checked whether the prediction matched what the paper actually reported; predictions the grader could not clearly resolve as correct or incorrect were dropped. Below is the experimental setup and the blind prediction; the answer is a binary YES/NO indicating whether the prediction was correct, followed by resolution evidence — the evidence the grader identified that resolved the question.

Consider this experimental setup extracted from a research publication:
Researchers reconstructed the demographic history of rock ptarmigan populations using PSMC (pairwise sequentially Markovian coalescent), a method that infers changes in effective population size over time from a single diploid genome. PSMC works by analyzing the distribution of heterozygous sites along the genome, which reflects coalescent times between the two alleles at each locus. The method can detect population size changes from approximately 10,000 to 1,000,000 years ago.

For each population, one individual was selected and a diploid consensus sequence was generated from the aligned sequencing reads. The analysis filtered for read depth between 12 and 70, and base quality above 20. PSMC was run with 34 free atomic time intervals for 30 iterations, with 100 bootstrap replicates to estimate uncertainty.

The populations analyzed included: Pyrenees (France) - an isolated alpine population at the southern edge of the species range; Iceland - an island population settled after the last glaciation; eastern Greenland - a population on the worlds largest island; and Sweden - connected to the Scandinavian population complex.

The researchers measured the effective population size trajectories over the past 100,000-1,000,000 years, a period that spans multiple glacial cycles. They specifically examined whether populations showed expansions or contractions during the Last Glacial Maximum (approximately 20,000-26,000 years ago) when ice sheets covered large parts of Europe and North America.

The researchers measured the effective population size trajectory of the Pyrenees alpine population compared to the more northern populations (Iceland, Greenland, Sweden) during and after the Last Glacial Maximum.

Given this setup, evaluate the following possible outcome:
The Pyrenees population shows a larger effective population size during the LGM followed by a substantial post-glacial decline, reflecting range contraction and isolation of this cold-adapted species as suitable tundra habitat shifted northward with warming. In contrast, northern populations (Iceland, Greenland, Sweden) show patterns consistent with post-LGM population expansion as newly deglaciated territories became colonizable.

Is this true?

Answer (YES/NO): NO